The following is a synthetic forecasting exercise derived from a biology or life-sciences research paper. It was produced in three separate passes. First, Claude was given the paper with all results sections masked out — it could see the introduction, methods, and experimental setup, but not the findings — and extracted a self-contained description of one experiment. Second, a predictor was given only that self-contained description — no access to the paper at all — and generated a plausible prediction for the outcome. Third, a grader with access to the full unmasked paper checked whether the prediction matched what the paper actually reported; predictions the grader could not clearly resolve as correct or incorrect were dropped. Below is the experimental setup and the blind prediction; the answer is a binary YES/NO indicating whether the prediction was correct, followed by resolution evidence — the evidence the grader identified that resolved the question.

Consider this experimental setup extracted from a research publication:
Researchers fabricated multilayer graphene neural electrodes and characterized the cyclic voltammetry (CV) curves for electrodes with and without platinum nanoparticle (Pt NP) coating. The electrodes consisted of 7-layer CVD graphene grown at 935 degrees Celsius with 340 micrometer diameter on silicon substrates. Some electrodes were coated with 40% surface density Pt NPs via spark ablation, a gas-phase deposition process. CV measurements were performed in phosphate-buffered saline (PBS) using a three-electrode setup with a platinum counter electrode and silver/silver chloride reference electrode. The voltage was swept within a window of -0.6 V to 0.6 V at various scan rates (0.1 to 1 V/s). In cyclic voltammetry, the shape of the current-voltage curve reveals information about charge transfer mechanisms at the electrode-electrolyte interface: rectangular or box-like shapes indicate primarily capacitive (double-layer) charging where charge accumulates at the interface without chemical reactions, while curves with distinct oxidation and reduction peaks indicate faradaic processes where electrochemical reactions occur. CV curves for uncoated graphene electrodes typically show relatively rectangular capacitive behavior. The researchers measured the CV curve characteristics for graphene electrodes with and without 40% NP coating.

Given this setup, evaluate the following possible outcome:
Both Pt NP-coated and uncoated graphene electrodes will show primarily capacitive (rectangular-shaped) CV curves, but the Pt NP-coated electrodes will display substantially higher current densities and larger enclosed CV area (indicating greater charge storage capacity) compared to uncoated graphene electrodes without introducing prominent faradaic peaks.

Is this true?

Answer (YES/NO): NO